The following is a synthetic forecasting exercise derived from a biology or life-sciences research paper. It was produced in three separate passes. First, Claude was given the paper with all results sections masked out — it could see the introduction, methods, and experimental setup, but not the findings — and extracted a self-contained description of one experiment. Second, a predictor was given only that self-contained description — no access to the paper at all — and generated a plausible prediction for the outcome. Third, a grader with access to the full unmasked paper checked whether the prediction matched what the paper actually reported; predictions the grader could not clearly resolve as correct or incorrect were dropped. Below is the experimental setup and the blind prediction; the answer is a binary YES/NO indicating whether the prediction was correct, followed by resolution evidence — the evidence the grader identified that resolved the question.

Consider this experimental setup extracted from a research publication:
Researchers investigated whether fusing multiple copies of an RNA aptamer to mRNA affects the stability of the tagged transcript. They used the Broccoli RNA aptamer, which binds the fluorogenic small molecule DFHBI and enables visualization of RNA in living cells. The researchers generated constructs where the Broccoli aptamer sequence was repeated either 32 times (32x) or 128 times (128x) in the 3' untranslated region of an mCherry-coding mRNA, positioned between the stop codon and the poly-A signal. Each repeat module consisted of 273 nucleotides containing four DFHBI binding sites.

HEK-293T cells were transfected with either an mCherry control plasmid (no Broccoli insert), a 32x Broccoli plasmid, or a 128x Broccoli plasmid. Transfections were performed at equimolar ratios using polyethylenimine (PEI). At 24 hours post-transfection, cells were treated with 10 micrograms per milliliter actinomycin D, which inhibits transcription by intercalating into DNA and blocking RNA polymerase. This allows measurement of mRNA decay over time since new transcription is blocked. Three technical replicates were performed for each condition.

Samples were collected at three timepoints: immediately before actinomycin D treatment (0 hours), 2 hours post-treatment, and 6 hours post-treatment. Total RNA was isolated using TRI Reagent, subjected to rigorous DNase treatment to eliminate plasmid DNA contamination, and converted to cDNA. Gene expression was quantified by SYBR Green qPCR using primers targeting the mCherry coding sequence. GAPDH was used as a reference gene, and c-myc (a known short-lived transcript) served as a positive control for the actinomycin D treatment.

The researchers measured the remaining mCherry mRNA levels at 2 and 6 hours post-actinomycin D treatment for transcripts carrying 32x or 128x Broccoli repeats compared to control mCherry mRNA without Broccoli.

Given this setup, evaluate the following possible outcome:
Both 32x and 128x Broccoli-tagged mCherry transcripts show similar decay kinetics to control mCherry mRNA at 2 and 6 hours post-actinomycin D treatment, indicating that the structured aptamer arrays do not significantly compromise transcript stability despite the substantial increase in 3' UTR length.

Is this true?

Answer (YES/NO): NO